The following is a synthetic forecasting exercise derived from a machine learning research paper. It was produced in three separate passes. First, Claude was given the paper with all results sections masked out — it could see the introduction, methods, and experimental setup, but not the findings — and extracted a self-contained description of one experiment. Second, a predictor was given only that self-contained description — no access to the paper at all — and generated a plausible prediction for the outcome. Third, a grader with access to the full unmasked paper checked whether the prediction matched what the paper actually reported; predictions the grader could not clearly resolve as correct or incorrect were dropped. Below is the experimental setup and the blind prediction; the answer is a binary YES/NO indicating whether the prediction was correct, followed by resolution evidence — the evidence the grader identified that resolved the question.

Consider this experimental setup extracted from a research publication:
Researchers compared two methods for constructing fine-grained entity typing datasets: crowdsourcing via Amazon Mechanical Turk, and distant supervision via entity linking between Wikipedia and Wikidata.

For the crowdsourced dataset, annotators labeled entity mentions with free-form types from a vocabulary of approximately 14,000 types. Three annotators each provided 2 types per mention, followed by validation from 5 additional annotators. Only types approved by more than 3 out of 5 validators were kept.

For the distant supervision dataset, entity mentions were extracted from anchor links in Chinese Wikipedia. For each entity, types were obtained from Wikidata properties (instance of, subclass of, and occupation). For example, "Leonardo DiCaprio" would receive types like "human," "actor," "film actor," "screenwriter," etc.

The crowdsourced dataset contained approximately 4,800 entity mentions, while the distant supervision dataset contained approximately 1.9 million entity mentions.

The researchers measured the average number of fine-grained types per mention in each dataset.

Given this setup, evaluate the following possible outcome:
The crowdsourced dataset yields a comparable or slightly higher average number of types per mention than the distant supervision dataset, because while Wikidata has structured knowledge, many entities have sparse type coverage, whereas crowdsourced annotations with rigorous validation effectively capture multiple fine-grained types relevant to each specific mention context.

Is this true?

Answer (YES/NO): NO